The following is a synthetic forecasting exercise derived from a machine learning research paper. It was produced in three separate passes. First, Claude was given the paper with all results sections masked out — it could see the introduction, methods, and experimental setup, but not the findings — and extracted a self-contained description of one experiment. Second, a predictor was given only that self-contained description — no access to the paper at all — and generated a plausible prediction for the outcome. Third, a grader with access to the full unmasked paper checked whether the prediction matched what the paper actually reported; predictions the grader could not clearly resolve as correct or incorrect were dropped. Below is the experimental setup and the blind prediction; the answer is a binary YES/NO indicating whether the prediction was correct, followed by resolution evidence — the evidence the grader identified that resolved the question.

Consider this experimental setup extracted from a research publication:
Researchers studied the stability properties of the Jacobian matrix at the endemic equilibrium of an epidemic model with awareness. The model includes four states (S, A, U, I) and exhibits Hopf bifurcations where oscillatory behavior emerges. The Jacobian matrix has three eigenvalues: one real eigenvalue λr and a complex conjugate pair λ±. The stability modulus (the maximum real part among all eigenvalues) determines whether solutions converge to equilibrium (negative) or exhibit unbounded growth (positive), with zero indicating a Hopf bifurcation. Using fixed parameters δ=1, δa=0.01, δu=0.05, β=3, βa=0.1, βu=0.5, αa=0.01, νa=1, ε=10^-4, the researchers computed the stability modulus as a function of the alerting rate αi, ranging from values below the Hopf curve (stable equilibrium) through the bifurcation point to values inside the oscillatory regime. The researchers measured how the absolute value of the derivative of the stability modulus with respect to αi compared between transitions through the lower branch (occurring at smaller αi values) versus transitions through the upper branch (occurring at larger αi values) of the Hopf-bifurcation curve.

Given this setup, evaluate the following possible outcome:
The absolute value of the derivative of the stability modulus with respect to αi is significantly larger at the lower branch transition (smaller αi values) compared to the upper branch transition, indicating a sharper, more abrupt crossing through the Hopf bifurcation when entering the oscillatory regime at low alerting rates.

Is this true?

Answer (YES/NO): YES